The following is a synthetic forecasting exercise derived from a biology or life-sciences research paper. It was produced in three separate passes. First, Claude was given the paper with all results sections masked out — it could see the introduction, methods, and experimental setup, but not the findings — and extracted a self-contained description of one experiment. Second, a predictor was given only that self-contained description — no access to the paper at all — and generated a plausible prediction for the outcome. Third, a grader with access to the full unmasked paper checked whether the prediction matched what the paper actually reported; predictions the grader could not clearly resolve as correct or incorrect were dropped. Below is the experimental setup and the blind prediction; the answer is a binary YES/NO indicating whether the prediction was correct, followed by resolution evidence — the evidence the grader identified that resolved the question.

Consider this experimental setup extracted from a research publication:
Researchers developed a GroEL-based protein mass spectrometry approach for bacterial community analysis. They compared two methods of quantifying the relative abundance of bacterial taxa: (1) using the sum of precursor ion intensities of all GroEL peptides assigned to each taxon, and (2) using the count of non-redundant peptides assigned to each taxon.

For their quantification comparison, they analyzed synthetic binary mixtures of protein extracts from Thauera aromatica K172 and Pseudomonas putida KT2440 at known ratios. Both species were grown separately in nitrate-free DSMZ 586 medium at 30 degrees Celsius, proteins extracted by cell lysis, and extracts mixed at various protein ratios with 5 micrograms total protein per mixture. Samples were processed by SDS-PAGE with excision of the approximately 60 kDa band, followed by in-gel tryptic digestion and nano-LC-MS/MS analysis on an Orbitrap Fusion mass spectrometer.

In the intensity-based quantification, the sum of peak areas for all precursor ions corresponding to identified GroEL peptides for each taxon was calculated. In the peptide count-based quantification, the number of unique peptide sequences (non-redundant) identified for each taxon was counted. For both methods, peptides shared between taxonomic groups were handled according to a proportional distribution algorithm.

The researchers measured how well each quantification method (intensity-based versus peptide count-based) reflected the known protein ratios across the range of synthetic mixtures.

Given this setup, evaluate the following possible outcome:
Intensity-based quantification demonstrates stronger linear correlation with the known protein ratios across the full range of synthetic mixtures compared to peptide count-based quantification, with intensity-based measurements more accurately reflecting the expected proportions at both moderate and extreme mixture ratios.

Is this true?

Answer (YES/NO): NO